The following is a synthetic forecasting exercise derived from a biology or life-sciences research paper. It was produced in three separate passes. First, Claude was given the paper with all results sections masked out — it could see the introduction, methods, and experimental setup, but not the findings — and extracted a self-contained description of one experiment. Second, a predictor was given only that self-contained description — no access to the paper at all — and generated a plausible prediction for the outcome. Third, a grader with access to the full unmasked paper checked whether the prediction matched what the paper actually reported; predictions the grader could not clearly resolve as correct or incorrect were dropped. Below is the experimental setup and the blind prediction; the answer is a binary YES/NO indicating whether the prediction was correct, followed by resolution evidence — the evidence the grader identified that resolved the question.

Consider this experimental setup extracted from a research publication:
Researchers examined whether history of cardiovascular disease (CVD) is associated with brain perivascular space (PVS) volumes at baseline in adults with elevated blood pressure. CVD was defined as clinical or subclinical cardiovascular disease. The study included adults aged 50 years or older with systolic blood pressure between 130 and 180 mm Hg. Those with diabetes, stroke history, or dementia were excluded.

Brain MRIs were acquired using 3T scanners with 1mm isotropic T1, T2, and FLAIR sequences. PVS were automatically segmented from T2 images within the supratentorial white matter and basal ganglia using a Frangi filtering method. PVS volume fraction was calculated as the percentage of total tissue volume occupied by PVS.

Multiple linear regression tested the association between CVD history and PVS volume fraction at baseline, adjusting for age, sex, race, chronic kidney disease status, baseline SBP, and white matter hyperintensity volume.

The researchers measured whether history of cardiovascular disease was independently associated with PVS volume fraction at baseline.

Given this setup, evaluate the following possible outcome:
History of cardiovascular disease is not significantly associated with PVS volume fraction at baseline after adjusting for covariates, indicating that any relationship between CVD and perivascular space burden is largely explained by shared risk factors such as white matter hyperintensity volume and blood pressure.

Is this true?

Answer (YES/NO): NO